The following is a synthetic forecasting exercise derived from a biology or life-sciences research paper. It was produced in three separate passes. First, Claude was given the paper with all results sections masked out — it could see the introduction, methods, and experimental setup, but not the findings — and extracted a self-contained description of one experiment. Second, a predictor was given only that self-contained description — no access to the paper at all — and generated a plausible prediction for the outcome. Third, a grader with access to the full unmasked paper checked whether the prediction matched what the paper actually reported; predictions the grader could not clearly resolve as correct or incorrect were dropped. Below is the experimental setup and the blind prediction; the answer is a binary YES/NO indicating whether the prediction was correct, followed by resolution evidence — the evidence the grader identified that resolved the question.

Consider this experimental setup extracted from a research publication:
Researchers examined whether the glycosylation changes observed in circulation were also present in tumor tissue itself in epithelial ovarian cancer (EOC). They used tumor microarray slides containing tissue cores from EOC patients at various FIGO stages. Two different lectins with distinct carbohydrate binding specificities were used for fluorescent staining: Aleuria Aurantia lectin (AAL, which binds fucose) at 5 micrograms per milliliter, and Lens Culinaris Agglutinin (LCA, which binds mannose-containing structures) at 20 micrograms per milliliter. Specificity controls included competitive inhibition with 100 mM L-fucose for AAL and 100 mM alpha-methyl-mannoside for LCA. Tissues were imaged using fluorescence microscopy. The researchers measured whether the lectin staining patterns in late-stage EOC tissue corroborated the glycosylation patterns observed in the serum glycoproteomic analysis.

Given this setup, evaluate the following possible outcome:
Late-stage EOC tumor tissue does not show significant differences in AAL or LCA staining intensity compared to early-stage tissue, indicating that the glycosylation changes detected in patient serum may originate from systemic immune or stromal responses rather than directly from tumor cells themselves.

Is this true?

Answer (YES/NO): NO